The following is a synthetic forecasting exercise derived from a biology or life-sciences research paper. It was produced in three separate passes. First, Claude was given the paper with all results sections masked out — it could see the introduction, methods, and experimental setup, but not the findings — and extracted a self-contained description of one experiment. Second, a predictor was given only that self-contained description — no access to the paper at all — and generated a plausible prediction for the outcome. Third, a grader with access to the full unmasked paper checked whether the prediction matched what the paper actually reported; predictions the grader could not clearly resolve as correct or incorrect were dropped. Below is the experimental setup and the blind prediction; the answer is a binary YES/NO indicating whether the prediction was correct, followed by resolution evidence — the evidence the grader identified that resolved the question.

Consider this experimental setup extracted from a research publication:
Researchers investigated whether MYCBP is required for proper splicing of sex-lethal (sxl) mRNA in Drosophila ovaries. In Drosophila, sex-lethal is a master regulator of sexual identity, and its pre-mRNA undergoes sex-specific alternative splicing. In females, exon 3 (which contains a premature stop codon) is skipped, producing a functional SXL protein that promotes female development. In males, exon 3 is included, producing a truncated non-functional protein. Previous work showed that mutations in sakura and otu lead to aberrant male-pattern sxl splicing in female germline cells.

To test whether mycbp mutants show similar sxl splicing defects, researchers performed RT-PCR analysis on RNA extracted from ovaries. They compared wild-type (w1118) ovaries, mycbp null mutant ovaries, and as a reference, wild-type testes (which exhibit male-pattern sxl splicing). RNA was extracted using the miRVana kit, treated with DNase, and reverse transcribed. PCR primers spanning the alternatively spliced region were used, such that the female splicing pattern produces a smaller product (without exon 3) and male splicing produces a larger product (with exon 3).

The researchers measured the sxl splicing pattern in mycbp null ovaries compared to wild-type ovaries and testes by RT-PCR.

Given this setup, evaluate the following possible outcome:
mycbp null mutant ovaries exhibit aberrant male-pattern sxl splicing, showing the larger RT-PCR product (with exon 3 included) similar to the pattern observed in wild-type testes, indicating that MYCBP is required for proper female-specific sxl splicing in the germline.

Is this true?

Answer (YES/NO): YES